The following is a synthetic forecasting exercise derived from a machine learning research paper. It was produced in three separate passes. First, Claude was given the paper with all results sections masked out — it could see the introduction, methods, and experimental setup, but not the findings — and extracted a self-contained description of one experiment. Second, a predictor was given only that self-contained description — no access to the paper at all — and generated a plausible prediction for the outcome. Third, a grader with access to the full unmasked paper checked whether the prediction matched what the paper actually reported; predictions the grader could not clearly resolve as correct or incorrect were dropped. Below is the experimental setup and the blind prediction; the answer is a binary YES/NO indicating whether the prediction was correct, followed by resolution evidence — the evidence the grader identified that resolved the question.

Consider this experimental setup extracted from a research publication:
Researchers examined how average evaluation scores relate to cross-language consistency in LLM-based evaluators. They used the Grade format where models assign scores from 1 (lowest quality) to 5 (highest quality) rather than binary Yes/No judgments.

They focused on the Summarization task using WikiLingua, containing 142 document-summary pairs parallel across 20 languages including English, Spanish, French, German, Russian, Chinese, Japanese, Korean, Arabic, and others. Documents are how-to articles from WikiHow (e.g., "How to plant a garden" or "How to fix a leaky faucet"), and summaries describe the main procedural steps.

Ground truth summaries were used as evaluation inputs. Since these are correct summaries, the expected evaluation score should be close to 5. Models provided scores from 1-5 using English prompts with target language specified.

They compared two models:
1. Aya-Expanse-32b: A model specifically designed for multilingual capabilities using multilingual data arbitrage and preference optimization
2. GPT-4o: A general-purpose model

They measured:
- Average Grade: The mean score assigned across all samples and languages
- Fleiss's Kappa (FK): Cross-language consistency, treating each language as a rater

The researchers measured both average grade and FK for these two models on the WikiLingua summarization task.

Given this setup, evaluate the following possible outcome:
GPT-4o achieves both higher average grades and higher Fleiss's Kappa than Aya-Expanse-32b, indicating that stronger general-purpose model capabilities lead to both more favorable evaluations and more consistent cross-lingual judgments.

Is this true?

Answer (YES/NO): NO